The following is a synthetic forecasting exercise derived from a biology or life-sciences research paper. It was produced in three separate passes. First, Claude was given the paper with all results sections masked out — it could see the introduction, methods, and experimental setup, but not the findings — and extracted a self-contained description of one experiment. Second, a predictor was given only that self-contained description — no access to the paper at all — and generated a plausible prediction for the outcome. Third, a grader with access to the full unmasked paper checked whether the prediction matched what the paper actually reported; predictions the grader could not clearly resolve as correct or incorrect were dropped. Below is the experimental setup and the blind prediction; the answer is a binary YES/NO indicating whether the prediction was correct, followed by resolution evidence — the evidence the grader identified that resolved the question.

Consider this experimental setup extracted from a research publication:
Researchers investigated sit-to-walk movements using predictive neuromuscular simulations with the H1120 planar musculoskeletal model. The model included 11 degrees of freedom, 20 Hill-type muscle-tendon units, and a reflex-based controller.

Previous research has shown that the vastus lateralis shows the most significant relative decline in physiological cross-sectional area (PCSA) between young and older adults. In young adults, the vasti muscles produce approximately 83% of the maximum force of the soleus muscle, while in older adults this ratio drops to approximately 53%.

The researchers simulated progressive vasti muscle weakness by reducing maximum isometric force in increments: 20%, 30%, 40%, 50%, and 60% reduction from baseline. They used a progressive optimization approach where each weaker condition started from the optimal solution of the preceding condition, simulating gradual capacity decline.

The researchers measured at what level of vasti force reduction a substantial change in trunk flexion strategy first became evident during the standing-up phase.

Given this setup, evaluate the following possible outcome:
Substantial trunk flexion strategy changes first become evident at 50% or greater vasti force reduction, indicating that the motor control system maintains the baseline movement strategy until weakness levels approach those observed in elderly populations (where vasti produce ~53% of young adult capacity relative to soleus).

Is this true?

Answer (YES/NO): NO